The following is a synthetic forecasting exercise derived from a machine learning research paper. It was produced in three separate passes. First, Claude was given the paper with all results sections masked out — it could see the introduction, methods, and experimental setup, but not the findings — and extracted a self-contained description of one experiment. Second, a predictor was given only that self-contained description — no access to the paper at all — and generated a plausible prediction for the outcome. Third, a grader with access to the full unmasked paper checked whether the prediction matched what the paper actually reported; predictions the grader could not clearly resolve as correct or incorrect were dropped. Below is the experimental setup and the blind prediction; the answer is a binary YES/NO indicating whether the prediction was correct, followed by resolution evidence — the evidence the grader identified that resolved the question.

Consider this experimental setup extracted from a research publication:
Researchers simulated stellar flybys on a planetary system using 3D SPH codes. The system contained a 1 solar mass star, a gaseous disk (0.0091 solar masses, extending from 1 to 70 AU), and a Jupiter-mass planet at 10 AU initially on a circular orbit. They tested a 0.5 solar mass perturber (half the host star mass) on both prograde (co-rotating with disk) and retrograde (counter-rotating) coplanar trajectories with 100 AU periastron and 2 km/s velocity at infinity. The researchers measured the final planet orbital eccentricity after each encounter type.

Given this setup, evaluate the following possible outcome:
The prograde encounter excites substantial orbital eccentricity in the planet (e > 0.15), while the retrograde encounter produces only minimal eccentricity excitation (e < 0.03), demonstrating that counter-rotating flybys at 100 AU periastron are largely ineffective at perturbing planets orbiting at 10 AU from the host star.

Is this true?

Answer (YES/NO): NO